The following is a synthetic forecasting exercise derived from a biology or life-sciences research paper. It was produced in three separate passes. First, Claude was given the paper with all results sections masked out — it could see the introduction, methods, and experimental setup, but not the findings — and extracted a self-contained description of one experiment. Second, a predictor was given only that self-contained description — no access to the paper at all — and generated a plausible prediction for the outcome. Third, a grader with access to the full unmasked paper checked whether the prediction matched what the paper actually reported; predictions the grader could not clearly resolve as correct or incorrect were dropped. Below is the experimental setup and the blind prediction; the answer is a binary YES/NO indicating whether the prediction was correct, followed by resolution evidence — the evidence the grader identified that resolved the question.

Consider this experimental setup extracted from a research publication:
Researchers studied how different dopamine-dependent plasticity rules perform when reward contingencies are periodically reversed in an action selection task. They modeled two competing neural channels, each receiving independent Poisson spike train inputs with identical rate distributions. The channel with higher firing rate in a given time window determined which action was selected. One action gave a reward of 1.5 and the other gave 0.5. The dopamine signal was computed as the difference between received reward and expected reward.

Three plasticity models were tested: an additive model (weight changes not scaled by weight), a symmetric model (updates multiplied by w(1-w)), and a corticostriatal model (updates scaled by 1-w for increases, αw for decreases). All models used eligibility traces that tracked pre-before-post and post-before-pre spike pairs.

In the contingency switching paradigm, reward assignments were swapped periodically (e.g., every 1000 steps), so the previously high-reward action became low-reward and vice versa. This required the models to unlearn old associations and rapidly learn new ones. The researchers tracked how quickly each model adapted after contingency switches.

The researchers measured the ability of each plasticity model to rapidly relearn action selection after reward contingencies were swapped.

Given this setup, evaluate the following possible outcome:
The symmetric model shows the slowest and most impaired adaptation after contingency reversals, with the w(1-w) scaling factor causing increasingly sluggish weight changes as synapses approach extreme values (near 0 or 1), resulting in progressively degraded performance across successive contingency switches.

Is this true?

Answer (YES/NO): NO